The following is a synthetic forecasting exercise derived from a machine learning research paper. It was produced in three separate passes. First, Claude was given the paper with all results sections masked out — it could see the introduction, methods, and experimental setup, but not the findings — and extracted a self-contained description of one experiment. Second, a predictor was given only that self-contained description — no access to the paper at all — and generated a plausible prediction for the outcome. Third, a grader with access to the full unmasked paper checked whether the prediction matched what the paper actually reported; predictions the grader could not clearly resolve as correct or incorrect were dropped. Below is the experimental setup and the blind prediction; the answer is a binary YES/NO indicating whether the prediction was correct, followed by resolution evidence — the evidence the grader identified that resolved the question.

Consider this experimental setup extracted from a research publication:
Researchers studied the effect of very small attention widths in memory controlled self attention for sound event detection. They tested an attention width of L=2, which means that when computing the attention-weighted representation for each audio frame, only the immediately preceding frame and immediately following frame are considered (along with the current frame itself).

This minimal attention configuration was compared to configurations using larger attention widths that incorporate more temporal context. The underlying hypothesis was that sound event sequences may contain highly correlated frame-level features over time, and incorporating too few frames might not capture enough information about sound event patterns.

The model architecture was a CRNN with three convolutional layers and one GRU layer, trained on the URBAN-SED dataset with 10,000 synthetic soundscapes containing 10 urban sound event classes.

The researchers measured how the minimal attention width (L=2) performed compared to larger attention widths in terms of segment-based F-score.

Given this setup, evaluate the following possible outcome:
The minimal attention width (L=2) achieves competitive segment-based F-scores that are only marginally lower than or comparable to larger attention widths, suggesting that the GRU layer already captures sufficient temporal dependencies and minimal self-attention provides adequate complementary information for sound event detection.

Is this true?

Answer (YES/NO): NO